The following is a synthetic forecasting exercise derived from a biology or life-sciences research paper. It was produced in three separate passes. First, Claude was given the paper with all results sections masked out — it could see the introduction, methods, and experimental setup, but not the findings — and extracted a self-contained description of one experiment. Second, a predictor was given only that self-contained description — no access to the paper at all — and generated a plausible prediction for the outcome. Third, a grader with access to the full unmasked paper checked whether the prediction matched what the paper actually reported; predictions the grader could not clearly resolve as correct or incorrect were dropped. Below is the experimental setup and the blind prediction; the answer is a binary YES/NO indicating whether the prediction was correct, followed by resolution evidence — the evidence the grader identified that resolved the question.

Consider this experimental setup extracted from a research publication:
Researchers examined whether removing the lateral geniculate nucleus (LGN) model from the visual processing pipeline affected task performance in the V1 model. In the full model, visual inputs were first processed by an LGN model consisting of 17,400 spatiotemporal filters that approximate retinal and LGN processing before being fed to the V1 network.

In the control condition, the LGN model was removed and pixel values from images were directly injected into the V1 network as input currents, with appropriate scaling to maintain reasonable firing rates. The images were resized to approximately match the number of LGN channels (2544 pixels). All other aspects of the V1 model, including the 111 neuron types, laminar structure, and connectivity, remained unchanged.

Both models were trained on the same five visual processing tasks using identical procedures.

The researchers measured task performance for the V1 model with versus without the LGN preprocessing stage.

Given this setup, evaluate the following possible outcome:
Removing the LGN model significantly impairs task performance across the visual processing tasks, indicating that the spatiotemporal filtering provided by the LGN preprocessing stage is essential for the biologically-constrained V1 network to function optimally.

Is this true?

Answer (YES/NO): NO